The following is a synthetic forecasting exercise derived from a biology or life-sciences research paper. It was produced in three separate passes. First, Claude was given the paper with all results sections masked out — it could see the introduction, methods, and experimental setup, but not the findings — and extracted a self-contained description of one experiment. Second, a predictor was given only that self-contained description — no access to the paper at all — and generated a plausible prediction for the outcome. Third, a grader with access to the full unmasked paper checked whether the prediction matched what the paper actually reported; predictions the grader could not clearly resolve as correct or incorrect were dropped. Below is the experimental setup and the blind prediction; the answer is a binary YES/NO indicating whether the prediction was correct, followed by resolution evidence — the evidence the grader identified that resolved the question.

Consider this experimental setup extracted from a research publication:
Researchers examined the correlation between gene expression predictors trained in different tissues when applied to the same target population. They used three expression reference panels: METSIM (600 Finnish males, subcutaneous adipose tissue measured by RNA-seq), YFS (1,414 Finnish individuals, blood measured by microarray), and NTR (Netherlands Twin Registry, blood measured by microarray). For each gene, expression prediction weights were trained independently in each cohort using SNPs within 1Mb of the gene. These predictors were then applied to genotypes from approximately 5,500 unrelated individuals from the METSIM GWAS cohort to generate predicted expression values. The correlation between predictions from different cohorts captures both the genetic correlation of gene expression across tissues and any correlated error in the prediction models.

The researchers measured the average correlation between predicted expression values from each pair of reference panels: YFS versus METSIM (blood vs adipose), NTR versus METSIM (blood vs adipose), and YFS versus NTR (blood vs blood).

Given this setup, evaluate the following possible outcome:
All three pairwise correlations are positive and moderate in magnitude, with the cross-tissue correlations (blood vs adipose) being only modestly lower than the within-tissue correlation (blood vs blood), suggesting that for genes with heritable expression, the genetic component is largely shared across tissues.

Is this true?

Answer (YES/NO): NO